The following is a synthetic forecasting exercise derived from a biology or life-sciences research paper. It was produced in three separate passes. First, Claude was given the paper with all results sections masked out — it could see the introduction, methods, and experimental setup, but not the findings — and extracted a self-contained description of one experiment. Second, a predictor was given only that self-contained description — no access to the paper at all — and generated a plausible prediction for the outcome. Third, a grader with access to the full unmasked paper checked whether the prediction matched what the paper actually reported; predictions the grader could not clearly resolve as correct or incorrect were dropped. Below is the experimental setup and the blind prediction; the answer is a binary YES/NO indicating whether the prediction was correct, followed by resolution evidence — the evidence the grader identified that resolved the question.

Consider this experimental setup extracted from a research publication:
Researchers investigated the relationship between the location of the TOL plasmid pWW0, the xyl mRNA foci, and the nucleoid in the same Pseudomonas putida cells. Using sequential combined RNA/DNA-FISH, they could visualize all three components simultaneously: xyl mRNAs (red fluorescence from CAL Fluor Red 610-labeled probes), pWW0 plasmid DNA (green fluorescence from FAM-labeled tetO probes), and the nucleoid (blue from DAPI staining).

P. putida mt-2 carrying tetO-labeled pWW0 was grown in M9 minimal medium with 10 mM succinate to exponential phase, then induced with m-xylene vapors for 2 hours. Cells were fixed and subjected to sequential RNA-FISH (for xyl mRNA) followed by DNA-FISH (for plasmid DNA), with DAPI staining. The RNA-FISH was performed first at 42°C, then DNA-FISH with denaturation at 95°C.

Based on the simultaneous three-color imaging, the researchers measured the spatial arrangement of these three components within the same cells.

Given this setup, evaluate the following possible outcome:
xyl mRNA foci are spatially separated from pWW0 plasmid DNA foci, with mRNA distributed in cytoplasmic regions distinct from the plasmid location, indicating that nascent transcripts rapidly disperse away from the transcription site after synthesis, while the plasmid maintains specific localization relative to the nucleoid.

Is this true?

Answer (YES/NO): YES